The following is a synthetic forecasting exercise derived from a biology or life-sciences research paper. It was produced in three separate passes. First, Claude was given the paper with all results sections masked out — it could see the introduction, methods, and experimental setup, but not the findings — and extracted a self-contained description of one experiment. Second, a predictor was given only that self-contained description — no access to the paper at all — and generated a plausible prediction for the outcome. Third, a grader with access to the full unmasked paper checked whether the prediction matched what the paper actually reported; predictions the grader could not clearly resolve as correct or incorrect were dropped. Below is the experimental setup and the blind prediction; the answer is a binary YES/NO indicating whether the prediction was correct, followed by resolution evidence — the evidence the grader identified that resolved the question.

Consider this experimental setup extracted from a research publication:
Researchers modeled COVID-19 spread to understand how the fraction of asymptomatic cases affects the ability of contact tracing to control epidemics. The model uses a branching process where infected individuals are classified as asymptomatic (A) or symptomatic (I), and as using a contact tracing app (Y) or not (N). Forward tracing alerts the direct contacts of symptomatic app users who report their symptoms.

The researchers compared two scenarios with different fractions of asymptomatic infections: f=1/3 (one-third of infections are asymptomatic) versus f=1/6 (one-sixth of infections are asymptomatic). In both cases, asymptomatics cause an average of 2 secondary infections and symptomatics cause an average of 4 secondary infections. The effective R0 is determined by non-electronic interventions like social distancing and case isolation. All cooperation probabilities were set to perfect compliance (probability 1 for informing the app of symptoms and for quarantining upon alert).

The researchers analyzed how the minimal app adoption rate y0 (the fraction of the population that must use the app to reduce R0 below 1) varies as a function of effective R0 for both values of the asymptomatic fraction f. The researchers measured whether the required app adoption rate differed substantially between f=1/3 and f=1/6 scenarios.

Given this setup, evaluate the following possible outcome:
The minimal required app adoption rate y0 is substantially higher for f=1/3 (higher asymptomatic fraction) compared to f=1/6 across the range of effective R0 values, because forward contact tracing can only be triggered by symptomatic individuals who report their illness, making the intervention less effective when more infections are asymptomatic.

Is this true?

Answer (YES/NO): NO